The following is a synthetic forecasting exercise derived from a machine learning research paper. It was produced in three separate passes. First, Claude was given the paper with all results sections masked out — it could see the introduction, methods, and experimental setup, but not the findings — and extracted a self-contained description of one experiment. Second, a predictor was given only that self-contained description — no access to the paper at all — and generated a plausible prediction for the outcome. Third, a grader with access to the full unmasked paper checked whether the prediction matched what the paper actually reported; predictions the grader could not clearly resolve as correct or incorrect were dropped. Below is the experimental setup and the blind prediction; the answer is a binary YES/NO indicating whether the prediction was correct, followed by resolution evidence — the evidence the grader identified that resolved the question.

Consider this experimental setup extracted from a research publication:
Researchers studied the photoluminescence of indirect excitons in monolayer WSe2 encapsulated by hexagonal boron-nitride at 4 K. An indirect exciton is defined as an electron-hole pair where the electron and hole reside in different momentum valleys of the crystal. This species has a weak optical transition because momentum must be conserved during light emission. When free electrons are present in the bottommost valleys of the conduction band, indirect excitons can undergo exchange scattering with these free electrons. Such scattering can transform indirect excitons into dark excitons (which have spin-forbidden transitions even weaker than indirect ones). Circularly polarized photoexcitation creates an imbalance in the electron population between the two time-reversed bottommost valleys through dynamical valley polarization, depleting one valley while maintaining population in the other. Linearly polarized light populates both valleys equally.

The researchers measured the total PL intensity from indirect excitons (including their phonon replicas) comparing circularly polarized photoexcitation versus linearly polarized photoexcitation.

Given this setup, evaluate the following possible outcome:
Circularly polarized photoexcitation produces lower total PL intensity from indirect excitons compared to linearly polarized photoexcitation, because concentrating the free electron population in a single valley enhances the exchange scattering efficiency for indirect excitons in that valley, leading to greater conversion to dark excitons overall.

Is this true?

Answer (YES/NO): NO